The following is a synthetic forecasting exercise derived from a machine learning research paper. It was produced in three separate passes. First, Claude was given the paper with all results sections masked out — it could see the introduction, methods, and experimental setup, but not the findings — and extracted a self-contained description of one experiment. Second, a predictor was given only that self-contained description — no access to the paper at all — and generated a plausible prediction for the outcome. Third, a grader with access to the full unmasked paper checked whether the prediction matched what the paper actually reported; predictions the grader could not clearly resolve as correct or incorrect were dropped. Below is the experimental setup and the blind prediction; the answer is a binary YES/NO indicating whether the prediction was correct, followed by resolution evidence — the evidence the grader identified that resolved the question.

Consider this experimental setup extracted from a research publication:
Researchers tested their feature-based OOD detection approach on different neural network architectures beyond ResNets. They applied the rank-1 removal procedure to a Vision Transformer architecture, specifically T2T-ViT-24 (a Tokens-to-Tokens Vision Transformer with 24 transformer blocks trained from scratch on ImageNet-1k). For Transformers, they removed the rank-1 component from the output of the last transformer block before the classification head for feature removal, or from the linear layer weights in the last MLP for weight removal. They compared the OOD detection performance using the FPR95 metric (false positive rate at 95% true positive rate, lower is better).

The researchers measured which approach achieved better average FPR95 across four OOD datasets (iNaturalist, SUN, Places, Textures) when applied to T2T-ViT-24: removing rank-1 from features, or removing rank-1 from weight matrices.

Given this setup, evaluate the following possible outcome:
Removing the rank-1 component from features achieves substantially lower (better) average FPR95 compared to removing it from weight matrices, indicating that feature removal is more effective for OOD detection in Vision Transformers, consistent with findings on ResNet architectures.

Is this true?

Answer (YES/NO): NO